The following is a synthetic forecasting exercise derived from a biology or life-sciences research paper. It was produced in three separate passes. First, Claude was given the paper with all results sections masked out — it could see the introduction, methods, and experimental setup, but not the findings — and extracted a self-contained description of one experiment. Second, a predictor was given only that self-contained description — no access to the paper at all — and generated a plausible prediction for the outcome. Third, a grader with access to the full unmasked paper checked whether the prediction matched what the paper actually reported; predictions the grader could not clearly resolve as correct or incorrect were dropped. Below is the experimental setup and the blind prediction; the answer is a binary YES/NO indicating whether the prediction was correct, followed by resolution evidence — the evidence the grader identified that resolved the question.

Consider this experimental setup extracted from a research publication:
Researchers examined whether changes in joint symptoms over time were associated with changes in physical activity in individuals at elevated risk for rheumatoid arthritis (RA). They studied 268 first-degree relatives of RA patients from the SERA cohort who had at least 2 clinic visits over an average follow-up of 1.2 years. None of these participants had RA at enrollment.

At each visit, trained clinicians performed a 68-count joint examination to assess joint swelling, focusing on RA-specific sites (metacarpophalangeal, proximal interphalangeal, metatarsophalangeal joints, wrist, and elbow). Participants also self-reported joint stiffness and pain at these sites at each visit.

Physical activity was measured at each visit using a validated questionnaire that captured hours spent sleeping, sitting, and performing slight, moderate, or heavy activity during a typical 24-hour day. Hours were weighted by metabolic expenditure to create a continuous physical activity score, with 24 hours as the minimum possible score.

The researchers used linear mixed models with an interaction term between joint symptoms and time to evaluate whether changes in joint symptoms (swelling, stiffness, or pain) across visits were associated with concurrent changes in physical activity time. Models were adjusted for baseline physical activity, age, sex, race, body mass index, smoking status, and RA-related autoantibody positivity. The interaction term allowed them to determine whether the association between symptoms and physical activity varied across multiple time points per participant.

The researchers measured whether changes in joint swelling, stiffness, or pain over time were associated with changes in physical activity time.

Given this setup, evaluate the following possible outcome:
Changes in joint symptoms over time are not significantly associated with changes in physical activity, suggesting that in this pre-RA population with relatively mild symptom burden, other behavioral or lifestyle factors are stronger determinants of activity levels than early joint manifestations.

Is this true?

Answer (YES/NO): NO